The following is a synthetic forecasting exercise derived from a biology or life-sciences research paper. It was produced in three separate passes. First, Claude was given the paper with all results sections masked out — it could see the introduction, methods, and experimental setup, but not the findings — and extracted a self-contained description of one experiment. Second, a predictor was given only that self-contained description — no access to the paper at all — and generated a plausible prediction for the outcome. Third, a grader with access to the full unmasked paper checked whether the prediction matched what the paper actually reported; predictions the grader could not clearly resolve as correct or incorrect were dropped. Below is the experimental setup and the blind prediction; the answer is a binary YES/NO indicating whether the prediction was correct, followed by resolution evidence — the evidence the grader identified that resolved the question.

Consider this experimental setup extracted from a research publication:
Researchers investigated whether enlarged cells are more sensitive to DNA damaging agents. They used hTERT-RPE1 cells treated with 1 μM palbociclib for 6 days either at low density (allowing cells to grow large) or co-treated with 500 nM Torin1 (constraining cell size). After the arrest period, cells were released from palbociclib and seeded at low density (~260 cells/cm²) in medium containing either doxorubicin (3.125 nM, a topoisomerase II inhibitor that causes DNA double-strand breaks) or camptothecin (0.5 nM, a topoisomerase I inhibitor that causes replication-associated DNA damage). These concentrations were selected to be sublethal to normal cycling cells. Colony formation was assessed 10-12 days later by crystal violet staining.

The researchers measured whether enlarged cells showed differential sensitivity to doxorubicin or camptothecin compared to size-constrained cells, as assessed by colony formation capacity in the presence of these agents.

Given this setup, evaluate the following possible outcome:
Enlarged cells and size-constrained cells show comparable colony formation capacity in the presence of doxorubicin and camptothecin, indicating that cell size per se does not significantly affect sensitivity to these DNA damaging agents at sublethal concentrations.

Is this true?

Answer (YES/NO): NO